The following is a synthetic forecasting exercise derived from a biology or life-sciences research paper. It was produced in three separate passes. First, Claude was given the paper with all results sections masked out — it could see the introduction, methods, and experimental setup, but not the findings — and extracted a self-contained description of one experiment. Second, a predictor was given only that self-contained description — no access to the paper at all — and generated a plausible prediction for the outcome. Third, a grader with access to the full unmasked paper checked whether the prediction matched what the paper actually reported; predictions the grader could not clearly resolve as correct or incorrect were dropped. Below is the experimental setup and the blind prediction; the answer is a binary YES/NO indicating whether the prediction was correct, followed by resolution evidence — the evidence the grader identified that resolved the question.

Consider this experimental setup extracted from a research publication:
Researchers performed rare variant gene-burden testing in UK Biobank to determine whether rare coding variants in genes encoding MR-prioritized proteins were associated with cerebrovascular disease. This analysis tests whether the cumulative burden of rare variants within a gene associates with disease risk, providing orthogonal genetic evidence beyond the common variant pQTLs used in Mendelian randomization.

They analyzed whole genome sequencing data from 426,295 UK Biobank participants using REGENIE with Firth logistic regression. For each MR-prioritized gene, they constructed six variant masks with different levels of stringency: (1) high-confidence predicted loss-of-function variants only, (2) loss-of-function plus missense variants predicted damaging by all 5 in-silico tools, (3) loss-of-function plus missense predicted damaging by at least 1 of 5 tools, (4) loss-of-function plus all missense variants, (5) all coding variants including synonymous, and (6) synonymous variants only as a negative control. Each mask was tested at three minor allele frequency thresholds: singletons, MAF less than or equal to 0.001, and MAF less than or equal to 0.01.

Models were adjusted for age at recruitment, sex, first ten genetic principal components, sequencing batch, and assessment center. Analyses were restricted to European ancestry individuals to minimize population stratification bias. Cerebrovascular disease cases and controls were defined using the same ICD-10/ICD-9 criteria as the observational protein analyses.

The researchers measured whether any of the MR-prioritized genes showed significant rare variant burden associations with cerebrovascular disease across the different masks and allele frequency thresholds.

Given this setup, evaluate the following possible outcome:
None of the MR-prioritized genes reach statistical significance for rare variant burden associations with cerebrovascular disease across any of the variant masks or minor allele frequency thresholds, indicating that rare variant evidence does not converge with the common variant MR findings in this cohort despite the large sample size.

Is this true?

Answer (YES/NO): NO